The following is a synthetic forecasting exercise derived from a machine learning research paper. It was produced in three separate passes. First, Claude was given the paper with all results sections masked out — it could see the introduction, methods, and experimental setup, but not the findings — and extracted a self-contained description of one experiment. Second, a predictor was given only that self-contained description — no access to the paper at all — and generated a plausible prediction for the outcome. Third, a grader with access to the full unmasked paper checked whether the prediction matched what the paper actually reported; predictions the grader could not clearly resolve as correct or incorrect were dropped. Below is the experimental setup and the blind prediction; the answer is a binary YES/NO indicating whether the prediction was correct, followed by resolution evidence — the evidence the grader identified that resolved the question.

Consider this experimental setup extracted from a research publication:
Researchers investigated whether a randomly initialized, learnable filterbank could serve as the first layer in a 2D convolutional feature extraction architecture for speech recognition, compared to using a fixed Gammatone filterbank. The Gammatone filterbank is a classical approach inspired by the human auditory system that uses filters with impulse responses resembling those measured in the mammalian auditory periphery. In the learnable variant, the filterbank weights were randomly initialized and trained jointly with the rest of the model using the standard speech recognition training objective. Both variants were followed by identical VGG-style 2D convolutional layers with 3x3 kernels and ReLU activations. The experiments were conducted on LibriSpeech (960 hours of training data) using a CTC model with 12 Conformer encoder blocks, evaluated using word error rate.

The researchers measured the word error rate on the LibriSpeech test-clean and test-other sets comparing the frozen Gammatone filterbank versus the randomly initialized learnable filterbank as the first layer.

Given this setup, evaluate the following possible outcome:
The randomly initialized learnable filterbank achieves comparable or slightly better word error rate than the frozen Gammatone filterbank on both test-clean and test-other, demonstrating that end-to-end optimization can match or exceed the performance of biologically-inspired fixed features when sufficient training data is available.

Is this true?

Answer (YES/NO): YES